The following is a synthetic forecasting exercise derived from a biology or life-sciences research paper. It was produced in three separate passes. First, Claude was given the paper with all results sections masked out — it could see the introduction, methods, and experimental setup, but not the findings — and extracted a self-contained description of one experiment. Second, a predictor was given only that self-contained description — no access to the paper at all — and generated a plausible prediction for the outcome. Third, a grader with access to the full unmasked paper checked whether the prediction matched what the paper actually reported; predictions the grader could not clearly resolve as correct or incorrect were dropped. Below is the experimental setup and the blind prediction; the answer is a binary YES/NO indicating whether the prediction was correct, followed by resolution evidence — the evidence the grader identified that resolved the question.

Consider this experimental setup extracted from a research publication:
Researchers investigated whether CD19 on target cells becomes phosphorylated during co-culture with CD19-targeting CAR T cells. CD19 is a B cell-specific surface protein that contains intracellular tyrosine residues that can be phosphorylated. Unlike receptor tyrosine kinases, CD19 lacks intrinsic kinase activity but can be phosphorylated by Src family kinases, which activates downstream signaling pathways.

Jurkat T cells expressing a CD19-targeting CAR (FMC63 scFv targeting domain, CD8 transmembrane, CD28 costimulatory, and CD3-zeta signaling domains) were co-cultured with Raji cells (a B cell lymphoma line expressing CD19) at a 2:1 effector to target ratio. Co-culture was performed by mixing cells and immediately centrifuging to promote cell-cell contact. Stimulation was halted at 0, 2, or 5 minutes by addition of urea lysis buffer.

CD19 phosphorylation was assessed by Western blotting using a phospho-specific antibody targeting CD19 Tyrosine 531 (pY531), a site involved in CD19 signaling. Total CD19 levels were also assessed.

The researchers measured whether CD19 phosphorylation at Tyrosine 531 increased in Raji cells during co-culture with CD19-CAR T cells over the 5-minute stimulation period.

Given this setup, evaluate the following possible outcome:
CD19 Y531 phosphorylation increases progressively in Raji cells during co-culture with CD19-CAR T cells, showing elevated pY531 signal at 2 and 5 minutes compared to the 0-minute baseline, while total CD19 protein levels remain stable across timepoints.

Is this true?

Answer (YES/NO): NO